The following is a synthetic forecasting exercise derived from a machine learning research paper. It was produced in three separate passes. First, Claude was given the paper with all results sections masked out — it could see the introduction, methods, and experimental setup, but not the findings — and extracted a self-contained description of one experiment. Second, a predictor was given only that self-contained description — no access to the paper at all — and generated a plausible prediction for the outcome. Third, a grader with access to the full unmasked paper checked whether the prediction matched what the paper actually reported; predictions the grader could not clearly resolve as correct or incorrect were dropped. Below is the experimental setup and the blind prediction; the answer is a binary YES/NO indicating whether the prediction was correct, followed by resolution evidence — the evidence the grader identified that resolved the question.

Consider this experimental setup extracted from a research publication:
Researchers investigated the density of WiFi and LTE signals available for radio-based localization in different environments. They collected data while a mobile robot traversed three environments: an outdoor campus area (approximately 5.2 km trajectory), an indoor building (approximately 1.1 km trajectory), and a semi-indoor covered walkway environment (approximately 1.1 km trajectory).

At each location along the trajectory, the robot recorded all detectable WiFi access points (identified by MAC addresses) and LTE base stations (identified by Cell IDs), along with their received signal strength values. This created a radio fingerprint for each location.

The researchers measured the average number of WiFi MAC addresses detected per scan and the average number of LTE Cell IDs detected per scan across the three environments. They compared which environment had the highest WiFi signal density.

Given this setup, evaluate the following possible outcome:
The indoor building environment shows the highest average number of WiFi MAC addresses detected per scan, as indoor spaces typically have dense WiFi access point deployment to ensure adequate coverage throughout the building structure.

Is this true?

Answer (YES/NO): YES